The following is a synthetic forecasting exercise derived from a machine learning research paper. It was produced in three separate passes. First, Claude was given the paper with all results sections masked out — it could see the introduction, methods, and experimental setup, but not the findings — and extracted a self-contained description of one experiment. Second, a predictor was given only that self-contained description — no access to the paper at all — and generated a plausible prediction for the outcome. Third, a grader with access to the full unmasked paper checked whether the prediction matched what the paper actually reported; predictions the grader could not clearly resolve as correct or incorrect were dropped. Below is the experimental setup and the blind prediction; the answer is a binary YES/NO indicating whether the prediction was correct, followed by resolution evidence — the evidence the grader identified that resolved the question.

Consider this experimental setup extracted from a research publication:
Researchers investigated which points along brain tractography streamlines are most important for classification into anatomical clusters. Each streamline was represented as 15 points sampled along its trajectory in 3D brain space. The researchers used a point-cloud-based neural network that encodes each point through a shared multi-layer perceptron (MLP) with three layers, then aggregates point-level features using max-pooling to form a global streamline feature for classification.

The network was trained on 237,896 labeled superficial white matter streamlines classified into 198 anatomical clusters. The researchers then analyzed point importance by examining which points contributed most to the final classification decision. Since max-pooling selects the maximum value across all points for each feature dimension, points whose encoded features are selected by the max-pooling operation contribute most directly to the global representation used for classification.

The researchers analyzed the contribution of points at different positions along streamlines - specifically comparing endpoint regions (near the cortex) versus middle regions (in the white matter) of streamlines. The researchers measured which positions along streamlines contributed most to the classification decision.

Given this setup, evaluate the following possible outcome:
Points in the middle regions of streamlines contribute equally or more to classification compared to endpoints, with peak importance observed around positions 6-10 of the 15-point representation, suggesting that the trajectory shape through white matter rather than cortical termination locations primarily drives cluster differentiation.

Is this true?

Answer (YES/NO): NO